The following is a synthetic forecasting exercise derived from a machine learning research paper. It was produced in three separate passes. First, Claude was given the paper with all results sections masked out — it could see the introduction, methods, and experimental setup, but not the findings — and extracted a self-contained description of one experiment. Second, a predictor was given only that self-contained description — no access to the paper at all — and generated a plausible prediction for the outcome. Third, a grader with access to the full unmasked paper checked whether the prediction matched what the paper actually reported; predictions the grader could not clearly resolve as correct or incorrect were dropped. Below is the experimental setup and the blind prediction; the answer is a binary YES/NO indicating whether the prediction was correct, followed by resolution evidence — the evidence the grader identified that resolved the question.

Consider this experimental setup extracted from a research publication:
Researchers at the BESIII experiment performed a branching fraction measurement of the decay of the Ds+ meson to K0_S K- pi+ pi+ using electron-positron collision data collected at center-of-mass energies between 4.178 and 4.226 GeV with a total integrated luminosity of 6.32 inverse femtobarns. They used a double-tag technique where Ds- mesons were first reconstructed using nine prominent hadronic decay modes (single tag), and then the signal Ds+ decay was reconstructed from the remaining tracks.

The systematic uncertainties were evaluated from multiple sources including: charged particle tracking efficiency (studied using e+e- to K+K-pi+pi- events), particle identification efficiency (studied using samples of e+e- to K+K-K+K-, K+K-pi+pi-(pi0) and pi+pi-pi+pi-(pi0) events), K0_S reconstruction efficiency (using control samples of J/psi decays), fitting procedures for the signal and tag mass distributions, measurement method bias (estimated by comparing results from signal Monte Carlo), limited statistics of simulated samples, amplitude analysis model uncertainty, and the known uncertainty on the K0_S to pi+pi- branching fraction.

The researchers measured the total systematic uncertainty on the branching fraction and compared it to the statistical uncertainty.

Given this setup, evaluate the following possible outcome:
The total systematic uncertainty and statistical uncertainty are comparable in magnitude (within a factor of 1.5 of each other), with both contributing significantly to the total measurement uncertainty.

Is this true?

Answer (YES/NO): YES